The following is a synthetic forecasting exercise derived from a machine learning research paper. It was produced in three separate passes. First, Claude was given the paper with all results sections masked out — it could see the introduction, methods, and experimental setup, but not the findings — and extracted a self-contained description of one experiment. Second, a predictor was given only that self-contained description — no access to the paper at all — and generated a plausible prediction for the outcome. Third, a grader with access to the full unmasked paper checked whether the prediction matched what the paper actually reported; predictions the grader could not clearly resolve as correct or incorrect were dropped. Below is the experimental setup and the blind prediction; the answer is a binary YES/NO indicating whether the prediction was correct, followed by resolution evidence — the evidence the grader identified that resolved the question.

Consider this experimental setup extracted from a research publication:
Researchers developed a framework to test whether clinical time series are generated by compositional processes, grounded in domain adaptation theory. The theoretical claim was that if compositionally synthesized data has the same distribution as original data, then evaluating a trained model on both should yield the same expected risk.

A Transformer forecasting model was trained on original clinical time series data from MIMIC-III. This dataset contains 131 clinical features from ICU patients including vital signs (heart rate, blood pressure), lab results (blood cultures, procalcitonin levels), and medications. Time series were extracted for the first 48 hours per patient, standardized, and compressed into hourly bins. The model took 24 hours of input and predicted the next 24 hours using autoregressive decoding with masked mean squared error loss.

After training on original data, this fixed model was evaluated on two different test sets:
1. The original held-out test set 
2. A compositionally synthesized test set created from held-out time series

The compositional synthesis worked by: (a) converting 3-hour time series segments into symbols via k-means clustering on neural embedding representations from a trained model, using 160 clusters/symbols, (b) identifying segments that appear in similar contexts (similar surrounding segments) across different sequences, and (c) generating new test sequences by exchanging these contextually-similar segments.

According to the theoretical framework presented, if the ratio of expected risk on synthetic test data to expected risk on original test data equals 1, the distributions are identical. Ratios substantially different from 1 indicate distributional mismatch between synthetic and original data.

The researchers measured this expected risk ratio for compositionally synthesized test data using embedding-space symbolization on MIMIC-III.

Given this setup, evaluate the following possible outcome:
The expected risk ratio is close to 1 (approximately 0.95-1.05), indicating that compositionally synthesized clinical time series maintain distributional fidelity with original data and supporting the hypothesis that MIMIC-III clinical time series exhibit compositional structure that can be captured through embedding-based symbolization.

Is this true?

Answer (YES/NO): YES